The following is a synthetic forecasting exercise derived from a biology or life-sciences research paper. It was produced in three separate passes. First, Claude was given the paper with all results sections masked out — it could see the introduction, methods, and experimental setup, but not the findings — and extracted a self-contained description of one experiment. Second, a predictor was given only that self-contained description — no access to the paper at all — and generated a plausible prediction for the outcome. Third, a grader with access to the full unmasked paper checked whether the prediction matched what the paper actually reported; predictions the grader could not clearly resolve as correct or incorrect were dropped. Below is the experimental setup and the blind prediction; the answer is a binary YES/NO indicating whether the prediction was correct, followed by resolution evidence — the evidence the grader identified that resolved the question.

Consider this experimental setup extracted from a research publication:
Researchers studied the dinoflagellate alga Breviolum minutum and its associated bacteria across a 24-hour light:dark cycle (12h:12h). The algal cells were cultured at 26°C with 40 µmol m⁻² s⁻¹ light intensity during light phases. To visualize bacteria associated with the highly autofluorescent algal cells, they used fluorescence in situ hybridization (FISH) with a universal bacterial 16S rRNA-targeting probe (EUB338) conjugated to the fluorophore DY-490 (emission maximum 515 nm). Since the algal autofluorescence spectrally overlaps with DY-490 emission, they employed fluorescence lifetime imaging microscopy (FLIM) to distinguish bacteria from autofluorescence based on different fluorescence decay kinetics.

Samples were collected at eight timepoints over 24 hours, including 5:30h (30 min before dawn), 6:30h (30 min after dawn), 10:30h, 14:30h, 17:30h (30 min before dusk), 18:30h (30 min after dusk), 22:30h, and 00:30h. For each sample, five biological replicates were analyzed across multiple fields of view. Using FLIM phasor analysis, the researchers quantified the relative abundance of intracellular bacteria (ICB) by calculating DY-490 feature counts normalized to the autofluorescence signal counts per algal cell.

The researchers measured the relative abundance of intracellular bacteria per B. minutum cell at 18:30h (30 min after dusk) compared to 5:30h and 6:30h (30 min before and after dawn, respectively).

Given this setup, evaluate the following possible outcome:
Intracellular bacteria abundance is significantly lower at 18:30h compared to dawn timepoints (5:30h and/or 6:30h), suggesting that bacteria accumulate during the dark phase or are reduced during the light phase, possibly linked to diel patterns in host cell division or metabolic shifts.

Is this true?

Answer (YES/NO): NO